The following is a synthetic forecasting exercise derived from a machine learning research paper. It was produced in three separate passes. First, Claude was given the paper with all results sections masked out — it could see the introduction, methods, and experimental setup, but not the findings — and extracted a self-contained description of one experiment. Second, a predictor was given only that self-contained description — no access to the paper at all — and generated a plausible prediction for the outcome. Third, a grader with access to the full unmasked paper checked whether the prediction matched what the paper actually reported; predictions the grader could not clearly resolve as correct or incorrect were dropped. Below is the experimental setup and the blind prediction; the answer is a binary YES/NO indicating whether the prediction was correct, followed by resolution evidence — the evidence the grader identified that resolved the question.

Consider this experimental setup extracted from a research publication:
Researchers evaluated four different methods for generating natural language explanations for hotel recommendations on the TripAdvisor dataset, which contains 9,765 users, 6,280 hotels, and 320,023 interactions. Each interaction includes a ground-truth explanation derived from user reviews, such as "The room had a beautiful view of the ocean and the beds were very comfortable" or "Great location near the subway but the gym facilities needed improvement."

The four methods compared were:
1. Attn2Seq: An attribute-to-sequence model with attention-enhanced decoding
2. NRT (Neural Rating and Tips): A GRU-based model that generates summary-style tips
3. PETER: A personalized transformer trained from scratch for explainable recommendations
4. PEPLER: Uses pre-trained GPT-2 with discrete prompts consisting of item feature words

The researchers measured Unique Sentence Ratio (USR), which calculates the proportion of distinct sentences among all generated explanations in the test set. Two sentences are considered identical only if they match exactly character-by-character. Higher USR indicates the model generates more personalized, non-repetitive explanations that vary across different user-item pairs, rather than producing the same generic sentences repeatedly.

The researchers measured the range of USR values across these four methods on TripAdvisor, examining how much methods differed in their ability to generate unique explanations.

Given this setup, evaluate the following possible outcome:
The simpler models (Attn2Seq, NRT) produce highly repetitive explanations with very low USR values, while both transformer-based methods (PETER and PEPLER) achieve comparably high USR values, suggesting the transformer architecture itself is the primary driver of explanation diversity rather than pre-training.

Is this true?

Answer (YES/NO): NO